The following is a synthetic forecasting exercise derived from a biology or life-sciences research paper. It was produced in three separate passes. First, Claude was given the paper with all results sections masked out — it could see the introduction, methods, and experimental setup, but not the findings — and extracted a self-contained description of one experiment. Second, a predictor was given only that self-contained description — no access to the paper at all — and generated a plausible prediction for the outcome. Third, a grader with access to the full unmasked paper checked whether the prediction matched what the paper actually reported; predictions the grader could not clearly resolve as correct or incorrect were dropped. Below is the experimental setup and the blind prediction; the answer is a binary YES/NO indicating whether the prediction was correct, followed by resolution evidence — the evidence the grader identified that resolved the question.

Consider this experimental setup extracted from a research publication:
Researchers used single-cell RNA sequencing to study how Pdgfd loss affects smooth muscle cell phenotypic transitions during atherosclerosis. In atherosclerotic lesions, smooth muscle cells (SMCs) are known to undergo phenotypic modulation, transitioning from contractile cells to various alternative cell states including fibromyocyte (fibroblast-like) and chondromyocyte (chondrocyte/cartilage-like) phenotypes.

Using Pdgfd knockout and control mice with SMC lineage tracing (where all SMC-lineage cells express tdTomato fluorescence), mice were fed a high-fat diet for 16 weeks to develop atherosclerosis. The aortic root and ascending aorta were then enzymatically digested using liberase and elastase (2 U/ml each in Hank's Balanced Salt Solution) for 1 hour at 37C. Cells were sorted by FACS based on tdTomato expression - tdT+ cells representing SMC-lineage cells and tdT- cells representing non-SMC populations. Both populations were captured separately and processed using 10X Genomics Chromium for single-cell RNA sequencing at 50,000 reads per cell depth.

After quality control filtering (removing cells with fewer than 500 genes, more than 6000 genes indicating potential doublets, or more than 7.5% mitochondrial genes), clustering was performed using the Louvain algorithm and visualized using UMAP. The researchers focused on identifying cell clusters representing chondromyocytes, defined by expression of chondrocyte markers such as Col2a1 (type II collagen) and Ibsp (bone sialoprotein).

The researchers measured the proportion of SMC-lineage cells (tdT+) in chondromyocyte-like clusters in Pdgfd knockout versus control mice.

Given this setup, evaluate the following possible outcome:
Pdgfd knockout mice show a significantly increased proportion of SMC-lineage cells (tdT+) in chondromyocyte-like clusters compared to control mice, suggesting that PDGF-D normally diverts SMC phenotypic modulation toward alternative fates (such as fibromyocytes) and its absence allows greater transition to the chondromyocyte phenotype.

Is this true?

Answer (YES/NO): NO